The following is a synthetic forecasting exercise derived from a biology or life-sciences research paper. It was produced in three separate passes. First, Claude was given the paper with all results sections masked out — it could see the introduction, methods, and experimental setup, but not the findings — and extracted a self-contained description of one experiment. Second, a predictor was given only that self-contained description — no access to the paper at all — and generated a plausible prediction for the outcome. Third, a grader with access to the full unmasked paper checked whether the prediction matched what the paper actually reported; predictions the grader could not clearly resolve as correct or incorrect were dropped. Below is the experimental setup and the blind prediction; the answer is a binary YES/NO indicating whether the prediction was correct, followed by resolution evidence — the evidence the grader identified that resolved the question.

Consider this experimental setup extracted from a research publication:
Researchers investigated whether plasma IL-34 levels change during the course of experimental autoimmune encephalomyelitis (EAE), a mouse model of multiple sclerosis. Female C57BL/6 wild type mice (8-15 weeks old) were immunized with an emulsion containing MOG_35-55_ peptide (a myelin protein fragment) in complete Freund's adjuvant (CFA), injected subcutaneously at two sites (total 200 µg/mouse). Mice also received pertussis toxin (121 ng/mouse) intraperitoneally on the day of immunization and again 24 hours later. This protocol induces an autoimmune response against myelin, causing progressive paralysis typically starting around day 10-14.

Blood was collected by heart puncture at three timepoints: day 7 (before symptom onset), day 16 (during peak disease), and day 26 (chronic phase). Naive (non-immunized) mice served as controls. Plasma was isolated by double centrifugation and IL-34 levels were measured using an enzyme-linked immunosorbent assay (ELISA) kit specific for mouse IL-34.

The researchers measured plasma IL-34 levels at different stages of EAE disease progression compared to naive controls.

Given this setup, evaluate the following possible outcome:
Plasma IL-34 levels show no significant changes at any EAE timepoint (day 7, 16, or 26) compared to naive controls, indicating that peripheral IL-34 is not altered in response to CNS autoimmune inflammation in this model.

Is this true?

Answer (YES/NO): NO